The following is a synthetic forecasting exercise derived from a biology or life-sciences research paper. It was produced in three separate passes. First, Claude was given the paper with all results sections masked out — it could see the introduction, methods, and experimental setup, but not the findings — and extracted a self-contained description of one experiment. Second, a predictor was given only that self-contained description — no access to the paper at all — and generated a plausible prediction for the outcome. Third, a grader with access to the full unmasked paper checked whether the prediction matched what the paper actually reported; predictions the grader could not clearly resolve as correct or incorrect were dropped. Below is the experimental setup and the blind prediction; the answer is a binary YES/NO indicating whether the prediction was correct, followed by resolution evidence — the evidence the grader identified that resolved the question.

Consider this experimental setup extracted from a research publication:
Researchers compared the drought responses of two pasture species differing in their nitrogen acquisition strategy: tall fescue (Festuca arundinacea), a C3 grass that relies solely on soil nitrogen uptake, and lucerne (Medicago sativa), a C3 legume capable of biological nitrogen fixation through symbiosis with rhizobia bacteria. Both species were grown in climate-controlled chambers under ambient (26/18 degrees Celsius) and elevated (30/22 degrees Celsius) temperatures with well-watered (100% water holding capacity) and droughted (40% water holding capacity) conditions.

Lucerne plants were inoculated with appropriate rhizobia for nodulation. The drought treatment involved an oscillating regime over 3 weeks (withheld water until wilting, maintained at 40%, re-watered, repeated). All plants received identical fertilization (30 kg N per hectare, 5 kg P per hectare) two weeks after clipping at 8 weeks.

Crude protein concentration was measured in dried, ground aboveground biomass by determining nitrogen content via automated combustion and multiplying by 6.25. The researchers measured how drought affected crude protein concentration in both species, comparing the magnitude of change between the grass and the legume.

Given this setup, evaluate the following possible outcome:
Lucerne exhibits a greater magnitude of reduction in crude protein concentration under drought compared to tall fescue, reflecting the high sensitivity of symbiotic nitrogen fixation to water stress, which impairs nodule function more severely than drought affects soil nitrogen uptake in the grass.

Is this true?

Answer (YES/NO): NO